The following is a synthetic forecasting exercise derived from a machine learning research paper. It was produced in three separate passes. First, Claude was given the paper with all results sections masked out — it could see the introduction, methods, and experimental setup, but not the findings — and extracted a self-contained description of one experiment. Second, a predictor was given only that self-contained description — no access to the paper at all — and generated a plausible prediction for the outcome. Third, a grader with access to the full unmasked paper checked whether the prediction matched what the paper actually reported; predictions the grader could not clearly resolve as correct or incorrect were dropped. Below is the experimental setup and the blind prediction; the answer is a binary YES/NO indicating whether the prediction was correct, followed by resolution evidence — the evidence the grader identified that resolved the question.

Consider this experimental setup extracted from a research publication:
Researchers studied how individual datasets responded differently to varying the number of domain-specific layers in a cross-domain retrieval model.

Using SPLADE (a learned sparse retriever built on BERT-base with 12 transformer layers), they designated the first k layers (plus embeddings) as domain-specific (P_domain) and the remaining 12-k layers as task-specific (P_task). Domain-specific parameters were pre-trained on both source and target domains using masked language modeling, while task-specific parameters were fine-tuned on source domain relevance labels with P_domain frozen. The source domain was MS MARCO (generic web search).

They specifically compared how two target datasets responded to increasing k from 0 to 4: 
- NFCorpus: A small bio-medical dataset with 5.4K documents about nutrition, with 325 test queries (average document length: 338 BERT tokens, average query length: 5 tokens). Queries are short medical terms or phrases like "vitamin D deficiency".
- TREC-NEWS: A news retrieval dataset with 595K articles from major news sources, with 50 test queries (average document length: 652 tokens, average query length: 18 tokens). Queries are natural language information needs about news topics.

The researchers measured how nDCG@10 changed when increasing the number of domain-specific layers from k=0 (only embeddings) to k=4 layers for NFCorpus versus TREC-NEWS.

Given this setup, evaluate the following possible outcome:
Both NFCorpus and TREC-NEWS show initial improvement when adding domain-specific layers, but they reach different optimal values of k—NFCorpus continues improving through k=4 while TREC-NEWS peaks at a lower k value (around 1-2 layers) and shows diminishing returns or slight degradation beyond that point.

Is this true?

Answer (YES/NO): NO